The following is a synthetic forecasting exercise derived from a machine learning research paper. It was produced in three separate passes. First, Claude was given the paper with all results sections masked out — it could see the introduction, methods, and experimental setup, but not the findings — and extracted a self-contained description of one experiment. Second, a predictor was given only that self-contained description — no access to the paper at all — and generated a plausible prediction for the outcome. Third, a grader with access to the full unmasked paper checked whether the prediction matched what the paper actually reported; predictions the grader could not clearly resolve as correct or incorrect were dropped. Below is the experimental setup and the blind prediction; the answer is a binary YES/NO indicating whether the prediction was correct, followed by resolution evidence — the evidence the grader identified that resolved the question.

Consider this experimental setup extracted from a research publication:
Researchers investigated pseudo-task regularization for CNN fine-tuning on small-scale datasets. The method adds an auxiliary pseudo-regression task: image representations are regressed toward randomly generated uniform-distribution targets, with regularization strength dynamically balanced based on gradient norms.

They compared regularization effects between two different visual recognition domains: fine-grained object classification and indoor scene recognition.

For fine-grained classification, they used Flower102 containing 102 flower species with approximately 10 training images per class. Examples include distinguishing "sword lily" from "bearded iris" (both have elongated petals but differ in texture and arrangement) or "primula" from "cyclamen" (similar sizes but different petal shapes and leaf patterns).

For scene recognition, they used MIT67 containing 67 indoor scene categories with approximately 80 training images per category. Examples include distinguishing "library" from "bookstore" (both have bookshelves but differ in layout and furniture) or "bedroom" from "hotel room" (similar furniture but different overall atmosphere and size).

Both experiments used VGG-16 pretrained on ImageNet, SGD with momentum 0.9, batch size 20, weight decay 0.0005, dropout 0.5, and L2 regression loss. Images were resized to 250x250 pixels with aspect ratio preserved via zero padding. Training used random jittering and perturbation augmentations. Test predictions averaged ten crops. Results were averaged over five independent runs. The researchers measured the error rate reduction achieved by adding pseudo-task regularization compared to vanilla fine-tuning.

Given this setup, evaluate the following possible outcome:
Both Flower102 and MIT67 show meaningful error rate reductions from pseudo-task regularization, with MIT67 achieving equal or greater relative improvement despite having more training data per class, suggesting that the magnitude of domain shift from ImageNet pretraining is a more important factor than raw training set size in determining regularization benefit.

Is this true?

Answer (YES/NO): NO